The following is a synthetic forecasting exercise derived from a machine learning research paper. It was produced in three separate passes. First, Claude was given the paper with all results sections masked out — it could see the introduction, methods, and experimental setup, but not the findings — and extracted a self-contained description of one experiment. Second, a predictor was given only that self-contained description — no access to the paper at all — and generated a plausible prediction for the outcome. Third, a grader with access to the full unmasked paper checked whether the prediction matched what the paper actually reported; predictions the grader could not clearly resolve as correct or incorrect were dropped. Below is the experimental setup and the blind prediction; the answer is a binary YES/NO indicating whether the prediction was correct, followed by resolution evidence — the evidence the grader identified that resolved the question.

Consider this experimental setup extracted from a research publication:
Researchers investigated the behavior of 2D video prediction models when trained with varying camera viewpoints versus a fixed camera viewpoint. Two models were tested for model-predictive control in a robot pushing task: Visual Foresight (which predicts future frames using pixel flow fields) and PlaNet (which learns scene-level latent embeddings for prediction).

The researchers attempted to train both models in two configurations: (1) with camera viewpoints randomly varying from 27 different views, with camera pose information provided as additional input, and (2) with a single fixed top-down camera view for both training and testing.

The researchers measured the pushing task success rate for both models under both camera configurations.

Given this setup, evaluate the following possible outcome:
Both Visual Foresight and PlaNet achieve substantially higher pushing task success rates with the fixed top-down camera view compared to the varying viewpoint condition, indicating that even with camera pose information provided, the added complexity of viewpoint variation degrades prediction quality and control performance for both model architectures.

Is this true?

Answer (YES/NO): YES